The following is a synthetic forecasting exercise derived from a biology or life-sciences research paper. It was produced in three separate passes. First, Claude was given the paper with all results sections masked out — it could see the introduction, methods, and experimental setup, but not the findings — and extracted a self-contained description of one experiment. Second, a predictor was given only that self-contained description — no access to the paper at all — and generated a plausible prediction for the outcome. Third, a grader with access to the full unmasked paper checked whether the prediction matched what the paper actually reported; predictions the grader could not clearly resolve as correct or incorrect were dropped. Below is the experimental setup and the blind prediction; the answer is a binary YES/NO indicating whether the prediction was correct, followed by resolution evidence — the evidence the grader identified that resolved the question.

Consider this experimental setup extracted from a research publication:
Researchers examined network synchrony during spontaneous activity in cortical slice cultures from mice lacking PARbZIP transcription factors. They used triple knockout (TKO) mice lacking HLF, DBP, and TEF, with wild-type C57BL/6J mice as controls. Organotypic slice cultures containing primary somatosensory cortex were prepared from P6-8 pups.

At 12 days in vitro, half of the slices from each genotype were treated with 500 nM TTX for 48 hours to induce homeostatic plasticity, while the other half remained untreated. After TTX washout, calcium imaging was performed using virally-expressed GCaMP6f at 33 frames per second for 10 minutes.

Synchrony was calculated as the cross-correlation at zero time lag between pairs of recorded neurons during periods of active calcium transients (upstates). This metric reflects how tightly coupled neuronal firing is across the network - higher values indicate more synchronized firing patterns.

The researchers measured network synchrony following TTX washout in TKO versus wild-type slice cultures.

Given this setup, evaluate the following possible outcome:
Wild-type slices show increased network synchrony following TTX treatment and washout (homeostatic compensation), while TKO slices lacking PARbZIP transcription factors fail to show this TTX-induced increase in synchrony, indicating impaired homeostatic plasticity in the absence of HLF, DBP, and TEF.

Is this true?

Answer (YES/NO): NO